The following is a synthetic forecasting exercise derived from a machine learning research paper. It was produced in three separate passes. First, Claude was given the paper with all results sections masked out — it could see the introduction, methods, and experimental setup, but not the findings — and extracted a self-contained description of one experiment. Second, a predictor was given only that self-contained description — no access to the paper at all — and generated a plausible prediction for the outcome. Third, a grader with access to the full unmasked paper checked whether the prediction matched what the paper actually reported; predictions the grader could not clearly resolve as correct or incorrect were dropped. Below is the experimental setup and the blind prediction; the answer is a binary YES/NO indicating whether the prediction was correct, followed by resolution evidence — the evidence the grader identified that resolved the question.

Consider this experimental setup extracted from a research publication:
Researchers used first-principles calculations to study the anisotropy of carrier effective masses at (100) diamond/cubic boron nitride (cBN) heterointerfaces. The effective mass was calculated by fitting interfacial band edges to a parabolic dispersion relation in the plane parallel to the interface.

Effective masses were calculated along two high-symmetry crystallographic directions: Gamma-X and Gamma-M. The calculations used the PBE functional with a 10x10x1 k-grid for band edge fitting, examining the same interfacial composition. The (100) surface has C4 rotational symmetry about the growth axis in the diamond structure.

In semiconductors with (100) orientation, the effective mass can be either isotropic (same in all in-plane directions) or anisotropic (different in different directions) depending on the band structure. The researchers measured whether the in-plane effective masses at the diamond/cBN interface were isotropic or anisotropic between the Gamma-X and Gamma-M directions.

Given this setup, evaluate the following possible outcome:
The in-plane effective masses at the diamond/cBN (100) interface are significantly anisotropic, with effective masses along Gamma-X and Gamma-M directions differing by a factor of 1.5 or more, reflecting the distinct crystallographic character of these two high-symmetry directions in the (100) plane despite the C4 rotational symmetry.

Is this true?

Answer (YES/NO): NO